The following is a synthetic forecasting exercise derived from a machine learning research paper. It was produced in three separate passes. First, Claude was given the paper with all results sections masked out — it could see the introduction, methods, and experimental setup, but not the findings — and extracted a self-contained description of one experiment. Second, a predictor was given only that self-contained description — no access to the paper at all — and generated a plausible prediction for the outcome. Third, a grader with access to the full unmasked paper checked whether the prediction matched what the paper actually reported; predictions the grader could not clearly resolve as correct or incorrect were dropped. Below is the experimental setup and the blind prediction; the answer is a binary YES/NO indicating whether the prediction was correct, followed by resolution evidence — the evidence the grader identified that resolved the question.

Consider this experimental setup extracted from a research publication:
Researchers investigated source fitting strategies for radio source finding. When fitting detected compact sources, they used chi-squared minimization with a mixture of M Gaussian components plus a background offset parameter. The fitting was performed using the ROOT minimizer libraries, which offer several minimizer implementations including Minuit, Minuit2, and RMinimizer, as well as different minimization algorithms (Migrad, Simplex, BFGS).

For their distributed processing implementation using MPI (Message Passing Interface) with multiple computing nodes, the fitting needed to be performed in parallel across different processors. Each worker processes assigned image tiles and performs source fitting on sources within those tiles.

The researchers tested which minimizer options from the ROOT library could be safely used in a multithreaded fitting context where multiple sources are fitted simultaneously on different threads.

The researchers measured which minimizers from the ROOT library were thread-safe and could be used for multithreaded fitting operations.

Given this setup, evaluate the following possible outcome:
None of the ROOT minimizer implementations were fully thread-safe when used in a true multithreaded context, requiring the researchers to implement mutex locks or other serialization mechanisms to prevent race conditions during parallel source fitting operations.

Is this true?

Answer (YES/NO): NO